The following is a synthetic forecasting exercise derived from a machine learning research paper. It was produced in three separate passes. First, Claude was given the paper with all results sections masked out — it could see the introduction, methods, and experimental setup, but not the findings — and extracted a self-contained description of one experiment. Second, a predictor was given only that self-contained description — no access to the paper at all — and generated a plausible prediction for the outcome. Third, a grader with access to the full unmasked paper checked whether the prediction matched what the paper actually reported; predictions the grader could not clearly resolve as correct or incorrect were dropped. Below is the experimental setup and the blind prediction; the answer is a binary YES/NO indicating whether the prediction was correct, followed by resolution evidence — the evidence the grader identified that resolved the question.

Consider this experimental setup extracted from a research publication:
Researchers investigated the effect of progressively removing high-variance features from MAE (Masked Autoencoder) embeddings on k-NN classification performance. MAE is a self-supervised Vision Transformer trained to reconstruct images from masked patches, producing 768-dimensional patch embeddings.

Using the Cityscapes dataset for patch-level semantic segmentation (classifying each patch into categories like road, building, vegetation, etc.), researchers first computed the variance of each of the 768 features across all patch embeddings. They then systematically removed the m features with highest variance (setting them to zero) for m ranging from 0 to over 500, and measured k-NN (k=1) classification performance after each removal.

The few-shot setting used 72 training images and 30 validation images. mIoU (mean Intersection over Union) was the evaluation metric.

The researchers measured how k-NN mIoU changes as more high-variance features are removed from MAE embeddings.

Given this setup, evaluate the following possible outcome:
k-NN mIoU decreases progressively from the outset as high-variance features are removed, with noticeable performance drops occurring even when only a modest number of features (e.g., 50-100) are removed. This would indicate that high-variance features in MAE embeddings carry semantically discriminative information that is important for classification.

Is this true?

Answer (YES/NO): NO